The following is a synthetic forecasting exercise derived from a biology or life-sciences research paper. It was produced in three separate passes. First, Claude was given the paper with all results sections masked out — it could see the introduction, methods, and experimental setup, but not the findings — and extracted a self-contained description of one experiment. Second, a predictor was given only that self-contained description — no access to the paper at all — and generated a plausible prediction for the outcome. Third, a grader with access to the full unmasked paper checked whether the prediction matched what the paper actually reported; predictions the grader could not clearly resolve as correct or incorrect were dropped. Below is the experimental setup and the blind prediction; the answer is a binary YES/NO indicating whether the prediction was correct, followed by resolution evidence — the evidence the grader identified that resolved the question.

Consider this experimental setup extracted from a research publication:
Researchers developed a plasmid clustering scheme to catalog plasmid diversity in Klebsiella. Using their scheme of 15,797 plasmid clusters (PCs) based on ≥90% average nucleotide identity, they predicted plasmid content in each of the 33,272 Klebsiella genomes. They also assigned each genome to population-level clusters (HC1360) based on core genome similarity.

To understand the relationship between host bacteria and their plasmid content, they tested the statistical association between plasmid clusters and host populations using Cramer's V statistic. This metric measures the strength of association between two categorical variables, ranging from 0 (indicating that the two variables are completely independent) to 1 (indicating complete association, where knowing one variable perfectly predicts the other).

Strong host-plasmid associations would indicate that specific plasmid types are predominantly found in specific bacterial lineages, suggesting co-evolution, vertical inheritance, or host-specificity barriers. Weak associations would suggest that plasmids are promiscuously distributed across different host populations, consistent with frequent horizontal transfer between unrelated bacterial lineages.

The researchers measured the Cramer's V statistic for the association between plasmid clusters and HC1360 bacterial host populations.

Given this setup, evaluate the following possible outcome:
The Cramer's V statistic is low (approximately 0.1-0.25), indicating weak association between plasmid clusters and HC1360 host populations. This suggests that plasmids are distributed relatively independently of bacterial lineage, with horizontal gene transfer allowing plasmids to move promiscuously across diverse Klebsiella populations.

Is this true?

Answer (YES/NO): NO